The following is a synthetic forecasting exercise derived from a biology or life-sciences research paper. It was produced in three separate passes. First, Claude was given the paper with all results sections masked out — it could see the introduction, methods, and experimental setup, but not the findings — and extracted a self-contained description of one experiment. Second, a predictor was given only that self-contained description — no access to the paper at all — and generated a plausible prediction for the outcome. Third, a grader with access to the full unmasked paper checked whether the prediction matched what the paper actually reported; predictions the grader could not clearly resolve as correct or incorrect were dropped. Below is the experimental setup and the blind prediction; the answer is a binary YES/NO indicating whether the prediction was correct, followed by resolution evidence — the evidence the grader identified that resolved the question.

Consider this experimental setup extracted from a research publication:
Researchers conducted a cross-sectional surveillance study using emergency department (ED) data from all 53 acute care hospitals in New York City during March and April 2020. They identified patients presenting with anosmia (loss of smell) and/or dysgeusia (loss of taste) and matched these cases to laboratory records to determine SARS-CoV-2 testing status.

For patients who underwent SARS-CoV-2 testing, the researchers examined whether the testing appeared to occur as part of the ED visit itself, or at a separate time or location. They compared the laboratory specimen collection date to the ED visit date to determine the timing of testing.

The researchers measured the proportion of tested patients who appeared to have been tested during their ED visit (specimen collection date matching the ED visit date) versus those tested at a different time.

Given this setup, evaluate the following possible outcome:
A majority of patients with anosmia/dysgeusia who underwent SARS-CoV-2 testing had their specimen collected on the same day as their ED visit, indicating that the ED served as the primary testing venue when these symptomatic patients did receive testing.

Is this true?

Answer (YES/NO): YES